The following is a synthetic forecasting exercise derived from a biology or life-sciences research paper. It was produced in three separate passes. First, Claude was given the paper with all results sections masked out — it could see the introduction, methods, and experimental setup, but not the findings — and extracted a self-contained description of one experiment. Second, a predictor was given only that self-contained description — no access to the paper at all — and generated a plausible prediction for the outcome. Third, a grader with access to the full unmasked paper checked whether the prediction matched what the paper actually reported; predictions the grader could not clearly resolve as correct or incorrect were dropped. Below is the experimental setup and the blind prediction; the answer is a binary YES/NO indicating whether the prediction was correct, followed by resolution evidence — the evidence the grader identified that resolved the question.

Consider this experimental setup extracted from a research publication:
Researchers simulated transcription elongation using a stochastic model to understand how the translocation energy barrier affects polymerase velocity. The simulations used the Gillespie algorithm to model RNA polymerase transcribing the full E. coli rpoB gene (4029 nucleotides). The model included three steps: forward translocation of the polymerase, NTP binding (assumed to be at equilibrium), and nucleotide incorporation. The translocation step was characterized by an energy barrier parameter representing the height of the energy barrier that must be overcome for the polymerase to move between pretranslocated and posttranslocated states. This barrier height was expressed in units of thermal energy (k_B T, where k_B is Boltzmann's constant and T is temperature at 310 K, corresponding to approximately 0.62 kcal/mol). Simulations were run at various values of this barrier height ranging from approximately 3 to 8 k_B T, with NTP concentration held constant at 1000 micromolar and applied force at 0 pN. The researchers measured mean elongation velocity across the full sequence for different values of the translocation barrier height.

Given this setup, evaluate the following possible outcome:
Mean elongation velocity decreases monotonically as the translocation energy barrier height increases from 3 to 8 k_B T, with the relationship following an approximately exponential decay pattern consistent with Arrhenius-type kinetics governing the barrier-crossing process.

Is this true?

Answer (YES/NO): NO